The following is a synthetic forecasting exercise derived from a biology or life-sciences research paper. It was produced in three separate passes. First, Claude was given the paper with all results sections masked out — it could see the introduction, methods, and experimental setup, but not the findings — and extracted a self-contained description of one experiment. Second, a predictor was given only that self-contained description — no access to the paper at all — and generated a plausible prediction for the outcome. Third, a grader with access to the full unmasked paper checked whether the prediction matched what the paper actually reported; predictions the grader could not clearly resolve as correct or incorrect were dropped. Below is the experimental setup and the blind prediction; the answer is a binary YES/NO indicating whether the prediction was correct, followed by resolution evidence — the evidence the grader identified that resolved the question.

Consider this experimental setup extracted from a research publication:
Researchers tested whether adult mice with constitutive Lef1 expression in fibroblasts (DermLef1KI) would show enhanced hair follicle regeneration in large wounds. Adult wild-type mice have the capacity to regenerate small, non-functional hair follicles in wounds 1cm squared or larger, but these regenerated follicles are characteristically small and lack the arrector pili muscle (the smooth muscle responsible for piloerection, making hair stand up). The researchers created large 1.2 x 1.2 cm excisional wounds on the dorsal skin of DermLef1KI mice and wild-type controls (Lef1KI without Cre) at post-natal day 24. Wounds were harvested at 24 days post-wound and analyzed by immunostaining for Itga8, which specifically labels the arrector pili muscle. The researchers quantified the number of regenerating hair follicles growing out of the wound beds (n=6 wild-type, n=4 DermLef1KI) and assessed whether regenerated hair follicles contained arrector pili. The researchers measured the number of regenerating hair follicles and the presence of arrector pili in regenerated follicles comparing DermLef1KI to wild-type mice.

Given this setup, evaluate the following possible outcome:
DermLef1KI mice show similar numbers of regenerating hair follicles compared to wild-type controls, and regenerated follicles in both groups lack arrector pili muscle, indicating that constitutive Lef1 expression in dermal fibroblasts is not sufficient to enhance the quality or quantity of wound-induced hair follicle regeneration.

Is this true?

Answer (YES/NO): NO